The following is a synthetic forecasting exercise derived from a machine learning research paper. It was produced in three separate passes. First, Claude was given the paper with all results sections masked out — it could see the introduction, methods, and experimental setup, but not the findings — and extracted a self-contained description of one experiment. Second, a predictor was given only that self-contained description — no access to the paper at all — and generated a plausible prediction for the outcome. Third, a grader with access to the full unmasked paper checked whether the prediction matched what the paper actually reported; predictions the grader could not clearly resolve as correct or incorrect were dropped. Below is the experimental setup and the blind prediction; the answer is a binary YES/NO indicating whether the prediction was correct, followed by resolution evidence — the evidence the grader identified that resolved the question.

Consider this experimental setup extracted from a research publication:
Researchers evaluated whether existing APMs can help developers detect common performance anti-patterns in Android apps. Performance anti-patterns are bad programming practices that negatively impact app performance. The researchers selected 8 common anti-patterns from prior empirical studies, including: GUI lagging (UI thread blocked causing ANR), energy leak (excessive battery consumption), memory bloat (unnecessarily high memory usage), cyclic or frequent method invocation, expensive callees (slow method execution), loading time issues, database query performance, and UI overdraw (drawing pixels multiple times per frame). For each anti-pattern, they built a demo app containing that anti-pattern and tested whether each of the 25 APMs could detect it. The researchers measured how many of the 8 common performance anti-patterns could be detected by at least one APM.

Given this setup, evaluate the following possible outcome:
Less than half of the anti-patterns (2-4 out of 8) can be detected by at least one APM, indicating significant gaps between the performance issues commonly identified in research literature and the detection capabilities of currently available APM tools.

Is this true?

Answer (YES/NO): NO